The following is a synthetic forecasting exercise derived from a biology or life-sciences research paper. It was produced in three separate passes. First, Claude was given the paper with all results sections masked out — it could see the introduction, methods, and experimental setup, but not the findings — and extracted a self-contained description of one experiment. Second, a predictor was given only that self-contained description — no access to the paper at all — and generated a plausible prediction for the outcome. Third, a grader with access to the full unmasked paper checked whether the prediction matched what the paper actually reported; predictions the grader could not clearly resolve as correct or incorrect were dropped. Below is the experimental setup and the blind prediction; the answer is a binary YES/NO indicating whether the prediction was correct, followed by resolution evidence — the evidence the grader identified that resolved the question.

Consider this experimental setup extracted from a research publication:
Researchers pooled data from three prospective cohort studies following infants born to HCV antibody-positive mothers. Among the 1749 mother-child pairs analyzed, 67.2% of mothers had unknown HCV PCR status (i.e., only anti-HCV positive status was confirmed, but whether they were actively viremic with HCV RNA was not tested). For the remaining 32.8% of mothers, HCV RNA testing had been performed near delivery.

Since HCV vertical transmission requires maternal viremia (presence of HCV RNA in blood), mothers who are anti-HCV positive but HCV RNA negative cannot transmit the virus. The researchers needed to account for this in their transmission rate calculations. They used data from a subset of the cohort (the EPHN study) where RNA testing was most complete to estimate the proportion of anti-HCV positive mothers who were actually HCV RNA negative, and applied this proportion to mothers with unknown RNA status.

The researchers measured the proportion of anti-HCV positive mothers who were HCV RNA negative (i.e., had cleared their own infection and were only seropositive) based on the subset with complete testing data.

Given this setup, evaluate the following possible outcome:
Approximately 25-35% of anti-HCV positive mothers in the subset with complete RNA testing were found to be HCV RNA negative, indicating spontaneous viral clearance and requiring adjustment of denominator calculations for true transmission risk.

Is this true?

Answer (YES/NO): YES